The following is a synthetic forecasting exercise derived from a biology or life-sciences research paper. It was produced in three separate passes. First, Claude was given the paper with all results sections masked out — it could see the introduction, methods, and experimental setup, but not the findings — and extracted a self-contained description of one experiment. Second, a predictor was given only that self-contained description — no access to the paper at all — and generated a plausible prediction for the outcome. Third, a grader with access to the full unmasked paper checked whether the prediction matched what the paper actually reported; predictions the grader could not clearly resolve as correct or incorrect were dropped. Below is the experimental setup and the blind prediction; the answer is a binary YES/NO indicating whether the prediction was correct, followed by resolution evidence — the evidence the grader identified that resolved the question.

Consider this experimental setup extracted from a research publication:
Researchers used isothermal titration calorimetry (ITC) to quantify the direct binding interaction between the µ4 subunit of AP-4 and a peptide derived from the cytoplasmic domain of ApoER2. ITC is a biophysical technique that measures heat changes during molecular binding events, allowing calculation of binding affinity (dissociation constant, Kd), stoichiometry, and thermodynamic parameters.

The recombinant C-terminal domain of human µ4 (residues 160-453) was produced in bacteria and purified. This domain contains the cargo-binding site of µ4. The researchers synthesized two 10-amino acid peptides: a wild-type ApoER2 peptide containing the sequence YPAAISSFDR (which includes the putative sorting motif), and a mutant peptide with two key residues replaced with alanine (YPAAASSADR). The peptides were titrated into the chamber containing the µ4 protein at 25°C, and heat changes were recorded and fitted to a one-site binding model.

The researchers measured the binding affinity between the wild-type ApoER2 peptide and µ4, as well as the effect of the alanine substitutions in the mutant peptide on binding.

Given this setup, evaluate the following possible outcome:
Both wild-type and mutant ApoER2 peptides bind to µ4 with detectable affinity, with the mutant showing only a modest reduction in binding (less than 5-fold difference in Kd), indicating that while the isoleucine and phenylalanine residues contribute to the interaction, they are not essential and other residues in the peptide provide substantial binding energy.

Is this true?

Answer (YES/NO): NO